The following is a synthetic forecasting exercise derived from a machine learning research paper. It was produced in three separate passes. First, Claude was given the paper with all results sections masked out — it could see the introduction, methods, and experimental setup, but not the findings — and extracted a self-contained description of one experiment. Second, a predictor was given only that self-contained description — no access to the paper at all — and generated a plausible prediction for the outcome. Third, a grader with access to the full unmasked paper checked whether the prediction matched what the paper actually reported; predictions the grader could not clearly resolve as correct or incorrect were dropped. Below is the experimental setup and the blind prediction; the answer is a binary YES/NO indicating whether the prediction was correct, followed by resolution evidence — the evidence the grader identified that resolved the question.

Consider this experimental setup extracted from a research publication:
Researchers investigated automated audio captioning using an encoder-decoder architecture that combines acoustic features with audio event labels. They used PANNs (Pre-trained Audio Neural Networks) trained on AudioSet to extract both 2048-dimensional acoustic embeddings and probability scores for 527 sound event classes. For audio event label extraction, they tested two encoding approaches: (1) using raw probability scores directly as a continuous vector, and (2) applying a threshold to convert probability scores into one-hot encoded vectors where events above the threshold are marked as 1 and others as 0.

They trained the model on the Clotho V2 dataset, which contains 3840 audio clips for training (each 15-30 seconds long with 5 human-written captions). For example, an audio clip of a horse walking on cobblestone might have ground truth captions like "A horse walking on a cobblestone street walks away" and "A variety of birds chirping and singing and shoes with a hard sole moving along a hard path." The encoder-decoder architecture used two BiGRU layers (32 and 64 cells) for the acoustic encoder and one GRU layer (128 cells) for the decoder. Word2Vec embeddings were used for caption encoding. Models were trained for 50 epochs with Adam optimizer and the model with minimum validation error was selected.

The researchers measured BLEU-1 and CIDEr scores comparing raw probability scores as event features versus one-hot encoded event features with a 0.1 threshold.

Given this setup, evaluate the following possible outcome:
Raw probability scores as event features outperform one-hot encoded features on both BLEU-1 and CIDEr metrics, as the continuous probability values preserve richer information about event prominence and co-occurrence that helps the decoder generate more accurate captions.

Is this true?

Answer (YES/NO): NO